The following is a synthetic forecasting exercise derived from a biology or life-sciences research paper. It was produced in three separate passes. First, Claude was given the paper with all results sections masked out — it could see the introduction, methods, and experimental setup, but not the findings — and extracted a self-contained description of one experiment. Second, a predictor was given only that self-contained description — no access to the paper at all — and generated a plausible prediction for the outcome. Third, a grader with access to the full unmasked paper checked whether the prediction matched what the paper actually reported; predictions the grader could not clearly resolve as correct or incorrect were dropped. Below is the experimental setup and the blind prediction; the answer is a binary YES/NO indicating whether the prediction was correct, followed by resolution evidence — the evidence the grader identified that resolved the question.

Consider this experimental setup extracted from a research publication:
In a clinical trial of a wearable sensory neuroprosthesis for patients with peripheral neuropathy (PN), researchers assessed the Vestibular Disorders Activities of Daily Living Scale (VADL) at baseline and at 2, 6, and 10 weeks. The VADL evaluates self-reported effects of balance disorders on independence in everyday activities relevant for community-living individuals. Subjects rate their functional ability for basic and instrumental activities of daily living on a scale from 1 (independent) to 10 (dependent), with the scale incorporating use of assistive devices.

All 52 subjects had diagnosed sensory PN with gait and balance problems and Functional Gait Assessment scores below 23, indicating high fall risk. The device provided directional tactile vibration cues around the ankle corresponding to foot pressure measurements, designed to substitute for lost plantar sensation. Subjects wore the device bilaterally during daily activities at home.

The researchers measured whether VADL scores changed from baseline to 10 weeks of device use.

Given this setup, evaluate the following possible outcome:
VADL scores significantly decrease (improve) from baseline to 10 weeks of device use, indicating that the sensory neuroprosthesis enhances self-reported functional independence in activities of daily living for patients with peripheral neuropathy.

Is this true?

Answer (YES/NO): NO